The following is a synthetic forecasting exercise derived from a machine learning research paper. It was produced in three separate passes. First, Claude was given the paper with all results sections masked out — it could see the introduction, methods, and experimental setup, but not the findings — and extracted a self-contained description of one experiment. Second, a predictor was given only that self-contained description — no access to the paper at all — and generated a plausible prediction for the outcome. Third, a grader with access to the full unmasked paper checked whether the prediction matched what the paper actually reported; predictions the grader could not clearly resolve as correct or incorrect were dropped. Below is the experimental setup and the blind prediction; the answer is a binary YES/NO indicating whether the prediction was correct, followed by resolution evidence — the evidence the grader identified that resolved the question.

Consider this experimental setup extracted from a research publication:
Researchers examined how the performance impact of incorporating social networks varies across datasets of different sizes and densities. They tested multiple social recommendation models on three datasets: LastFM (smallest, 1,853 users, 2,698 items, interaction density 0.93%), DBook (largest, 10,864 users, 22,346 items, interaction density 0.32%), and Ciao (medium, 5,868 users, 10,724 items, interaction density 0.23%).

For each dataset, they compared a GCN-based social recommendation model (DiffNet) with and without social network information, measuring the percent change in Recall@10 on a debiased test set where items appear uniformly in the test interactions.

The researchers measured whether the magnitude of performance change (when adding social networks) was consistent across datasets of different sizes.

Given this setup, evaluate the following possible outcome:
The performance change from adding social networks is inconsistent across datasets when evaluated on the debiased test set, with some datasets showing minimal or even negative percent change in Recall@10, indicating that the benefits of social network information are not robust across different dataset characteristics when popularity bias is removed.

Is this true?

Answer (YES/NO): YES